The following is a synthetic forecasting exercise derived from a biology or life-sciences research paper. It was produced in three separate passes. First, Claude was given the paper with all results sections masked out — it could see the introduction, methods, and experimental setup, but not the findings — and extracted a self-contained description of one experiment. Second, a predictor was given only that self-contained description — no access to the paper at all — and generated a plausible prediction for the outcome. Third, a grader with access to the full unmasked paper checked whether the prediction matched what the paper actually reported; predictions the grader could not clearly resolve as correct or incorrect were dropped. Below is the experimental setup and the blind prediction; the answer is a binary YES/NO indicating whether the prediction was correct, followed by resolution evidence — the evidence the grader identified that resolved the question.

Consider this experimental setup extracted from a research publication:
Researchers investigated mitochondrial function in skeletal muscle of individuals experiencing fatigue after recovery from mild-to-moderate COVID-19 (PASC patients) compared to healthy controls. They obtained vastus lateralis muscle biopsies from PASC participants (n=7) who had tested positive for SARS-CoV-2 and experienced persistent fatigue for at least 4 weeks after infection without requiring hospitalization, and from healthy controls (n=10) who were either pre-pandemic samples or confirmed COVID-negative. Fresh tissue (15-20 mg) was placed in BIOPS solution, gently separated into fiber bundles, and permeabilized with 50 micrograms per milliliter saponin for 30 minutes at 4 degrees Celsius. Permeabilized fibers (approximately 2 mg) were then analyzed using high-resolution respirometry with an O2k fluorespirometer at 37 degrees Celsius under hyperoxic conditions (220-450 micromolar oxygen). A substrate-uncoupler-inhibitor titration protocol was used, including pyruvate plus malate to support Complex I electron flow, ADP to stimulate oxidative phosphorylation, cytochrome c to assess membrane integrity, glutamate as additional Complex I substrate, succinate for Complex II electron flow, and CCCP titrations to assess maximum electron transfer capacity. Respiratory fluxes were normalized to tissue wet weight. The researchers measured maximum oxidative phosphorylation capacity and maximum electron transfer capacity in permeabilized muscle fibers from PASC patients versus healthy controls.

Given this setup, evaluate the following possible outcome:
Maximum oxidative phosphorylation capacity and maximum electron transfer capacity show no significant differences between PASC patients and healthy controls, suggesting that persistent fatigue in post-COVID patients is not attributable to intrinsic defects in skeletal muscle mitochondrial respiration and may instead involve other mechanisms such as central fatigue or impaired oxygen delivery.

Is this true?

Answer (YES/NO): NO